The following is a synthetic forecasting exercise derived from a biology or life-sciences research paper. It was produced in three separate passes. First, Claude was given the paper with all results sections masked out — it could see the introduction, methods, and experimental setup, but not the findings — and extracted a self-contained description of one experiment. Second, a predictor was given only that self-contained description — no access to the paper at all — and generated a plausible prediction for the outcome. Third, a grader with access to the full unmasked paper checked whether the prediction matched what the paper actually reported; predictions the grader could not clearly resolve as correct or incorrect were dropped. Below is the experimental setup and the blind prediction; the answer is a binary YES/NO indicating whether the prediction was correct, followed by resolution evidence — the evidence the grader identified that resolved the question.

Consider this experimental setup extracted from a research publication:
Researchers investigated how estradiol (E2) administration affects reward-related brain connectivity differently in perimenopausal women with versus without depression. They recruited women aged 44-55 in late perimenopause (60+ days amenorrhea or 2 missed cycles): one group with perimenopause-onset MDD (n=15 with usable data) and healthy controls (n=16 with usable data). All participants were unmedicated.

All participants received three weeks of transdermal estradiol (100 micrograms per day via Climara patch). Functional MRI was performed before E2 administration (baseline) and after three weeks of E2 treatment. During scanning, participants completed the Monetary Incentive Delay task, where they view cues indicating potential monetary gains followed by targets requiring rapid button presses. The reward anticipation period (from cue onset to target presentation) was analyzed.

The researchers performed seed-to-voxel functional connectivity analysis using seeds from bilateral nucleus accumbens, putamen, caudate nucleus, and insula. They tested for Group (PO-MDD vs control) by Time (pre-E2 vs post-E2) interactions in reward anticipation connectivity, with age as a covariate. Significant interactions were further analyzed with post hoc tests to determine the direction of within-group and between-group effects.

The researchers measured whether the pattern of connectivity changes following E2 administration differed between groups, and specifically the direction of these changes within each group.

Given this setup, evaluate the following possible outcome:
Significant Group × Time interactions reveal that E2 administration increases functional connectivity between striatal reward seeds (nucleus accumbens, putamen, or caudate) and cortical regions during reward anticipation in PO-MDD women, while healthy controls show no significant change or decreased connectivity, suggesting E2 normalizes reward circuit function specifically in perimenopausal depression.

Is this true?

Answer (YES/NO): YES